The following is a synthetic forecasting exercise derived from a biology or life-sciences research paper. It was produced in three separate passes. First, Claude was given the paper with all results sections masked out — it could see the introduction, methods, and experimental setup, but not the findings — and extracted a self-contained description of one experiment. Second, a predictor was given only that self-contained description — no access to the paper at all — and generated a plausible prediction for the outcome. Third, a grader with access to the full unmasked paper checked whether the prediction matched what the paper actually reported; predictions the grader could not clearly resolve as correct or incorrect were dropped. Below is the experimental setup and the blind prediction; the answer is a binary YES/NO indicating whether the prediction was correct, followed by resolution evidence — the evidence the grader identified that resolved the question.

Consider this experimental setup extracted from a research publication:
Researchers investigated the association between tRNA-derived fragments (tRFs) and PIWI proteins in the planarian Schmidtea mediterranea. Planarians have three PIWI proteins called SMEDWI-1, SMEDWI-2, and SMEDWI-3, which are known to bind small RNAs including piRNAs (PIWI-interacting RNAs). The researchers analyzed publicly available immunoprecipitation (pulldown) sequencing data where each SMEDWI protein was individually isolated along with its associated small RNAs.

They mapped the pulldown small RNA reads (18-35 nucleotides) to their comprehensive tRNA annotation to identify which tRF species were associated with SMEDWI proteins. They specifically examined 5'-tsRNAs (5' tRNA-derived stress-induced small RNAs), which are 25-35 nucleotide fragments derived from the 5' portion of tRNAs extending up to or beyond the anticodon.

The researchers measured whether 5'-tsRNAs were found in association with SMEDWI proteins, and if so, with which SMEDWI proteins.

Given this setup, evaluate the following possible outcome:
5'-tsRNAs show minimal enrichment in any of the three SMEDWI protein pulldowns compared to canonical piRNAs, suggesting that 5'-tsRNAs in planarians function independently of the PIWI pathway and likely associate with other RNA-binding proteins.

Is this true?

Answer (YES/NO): NO